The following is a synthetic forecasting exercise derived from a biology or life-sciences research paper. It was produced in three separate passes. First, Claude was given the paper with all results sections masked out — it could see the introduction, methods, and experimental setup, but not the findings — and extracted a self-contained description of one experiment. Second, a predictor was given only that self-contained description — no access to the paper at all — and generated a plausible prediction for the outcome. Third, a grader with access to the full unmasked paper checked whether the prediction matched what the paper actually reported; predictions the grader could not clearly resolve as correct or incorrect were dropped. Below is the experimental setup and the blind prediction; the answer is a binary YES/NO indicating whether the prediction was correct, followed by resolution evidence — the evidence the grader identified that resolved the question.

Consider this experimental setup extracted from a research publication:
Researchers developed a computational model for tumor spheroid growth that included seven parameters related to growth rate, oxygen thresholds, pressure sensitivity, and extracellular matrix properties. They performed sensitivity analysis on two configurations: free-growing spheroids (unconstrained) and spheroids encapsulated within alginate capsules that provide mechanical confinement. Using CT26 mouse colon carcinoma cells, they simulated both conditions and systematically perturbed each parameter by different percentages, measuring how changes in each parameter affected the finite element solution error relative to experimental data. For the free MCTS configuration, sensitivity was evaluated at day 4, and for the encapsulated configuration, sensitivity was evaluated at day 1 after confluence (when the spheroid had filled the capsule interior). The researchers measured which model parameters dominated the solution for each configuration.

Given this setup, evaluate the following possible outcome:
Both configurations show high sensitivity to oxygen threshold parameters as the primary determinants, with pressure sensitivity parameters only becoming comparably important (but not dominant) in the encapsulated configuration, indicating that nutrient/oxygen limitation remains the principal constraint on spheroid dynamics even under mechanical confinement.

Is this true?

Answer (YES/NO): NO